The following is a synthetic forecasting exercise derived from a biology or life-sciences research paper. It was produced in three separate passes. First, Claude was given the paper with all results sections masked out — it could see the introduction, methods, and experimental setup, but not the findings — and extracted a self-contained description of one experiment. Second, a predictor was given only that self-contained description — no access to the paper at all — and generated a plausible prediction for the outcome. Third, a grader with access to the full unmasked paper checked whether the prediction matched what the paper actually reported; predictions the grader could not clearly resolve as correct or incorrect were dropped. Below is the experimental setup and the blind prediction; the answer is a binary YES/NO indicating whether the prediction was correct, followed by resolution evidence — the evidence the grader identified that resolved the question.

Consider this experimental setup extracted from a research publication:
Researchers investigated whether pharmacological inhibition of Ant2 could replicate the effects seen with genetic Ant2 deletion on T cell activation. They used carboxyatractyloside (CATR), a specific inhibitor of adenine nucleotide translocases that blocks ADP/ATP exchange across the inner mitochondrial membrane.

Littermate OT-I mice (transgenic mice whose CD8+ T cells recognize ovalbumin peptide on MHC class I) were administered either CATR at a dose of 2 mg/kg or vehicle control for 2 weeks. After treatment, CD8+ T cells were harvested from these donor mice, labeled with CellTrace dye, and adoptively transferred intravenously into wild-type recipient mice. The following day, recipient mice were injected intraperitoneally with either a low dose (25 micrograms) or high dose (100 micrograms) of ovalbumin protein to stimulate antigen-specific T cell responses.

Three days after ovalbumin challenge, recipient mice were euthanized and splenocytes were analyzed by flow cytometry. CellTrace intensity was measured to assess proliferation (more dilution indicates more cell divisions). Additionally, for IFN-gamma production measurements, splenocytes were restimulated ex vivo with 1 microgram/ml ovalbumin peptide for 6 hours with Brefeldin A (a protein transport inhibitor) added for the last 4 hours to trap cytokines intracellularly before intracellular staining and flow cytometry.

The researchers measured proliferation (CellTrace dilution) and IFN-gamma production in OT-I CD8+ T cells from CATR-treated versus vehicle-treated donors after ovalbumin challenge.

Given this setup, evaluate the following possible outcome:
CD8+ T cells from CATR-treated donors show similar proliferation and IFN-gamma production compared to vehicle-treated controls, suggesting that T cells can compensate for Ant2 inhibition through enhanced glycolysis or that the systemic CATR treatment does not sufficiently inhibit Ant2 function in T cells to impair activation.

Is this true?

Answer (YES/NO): NO